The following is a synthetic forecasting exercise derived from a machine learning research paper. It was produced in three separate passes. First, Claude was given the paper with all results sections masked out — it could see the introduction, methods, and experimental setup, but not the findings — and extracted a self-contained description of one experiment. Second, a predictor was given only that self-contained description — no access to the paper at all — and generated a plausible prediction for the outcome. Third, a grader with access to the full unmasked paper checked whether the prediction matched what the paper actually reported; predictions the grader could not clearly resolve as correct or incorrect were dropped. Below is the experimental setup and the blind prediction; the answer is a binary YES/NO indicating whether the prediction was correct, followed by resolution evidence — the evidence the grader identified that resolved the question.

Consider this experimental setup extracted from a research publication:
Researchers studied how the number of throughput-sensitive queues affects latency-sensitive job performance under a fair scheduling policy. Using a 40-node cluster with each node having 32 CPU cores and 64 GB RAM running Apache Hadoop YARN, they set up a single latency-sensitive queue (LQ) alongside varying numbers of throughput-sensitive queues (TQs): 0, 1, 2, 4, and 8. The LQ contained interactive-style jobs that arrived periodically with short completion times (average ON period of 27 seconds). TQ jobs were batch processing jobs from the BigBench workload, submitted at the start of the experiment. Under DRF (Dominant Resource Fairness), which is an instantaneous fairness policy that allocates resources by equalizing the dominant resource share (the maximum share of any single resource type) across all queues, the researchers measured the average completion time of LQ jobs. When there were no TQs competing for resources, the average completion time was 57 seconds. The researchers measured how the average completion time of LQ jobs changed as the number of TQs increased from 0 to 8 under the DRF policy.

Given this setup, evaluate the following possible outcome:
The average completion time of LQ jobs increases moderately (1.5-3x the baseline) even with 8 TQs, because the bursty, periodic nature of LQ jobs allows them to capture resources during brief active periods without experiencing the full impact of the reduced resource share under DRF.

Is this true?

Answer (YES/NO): NO